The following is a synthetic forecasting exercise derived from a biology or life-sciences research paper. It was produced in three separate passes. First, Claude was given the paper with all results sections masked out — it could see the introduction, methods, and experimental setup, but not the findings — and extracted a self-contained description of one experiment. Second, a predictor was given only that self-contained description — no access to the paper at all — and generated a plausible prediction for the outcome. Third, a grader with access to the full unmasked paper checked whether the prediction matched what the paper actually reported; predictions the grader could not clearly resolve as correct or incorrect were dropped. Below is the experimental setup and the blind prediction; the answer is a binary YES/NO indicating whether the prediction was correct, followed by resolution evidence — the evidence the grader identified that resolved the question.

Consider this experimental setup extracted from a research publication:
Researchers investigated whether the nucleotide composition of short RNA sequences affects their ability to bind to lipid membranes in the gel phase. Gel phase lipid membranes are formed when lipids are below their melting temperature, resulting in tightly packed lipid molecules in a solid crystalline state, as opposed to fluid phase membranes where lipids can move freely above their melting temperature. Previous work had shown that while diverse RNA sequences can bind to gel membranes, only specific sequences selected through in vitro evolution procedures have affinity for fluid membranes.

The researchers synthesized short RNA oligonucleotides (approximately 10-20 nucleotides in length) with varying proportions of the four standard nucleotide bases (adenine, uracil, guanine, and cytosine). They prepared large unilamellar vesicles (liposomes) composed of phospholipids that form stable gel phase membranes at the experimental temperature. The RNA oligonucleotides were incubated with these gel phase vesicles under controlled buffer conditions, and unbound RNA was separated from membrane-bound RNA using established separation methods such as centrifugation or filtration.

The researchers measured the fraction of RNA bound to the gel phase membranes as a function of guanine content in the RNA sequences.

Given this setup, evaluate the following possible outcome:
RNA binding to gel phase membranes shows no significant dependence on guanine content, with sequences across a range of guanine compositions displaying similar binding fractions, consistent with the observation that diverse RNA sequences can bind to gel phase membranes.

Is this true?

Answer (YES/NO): NO